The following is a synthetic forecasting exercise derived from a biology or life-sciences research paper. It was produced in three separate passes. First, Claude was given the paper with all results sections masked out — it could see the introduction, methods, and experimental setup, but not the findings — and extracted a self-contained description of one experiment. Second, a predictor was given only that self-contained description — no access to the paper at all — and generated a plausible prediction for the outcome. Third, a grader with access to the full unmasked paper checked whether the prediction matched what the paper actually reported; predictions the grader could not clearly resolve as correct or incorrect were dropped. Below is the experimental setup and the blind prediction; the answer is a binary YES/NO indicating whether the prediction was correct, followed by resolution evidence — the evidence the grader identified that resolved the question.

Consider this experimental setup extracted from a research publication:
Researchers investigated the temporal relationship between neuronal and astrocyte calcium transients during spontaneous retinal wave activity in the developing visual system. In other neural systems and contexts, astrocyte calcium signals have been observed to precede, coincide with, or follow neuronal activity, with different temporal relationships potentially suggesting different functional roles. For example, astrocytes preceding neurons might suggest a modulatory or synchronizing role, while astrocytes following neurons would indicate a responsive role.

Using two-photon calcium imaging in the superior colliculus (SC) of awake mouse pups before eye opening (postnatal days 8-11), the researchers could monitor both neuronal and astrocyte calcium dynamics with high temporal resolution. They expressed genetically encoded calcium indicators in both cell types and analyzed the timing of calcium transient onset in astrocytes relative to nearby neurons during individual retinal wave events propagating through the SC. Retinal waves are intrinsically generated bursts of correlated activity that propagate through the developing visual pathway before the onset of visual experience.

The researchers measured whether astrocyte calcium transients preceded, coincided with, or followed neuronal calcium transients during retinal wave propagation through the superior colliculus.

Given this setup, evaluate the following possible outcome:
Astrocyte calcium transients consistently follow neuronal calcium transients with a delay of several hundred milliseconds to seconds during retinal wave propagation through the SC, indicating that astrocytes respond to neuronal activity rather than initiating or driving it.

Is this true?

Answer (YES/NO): YES